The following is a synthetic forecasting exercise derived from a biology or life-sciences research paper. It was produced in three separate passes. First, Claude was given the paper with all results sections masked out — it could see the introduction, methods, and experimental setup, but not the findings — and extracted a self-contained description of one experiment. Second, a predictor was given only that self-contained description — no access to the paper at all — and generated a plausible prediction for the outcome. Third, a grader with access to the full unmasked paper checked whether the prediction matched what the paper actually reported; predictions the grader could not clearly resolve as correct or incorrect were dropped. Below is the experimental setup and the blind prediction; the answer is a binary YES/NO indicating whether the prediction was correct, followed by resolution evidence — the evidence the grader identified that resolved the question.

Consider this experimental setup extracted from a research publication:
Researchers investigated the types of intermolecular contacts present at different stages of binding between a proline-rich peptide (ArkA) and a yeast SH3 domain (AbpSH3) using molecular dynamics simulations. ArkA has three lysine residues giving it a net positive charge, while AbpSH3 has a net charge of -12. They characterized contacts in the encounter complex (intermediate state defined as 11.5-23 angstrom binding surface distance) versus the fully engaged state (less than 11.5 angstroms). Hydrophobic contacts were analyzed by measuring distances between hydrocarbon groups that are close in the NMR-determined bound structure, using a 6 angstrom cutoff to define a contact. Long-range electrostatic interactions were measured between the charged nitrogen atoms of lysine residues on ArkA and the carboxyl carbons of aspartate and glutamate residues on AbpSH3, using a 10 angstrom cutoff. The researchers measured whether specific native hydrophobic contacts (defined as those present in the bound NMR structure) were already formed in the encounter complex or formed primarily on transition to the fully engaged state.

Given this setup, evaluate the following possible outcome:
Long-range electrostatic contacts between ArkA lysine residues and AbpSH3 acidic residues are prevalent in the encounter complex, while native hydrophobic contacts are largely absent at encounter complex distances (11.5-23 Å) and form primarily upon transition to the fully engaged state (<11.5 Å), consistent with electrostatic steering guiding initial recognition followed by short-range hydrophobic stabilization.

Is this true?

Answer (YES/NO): YES